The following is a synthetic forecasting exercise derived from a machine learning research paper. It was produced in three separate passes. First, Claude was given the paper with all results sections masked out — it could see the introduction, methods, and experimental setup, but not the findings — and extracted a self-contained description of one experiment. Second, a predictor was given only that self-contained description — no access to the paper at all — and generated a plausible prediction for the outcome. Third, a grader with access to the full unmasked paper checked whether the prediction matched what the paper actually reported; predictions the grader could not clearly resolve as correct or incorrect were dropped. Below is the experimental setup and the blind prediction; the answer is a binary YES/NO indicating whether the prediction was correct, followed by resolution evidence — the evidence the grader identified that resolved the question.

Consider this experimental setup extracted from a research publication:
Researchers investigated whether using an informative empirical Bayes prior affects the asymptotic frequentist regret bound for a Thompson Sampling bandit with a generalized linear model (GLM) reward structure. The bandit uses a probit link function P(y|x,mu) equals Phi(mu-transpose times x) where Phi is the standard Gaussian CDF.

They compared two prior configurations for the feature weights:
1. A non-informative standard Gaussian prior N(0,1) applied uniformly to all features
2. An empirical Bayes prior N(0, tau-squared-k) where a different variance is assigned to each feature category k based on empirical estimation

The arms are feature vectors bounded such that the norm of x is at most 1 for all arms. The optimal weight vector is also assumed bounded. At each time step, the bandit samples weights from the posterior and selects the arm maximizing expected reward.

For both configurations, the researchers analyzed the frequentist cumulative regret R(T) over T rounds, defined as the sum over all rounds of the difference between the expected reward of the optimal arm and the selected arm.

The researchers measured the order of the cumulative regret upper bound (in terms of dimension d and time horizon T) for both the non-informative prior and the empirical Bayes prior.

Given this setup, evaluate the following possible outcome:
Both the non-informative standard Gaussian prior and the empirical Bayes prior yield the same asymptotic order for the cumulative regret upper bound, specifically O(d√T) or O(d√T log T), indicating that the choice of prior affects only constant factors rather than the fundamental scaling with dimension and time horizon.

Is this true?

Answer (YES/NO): NO